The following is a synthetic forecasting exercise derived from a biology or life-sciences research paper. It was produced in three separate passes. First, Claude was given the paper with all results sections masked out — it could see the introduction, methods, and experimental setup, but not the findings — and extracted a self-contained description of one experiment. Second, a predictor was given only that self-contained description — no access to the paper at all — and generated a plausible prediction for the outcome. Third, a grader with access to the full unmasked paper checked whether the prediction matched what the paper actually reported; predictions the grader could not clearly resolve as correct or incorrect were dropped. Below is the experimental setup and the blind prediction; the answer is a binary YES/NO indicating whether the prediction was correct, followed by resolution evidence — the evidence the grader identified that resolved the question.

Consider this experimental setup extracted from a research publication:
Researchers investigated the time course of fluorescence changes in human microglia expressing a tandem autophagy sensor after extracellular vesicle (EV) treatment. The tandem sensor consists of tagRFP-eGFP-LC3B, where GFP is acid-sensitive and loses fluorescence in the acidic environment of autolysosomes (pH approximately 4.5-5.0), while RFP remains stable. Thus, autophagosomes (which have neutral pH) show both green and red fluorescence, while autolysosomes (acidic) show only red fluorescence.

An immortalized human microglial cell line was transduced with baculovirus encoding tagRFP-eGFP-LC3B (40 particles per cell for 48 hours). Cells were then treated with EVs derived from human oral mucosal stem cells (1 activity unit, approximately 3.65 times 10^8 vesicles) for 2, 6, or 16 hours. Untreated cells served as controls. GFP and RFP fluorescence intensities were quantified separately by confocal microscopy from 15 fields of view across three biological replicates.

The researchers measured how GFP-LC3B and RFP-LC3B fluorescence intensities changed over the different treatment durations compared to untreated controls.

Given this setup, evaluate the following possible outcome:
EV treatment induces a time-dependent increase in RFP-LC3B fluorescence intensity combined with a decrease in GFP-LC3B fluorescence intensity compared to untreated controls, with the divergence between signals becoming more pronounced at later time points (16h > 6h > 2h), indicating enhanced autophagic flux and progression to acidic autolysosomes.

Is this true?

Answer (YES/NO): NO